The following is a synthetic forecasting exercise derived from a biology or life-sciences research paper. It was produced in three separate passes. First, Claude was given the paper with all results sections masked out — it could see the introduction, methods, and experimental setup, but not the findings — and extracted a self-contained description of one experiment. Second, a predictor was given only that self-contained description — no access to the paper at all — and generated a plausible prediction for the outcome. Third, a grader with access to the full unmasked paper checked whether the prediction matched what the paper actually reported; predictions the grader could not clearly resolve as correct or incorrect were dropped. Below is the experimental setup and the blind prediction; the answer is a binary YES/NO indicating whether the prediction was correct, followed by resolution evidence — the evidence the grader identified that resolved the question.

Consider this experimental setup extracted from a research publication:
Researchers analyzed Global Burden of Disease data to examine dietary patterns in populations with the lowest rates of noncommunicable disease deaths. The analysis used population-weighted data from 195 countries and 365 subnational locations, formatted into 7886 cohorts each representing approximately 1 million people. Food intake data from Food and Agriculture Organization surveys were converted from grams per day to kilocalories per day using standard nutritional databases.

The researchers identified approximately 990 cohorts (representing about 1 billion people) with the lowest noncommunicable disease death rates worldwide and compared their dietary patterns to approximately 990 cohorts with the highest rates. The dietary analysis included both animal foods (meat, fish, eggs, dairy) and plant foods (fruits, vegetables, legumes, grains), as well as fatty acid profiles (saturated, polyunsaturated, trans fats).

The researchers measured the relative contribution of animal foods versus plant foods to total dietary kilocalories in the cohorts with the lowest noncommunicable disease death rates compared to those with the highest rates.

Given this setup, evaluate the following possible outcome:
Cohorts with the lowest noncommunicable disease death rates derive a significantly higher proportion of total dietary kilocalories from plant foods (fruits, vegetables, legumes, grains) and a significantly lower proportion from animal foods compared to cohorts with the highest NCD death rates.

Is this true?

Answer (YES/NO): NO